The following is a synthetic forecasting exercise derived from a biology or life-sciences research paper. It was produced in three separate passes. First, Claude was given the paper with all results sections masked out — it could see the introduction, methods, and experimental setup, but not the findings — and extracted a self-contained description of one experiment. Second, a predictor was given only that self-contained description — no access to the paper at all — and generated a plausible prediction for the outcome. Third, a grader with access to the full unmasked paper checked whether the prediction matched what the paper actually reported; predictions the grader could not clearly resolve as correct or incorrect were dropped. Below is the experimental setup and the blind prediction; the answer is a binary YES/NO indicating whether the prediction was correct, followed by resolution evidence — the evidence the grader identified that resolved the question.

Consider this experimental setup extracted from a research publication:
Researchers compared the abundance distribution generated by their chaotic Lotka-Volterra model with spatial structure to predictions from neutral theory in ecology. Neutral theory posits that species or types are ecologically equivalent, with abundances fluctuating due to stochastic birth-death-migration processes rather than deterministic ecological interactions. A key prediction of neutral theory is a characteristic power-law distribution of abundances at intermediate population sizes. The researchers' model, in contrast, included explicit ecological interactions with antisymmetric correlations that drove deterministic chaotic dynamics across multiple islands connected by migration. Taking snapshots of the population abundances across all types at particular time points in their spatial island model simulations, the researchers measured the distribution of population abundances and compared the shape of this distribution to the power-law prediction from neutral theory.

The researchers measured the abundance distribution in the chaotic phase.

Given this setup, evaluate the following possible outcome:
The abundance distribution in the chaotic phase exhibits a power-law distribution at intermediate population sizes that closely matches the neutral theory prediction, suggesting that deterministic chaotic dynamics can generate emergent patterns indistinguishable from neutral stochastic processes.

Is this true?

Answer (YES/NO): YES